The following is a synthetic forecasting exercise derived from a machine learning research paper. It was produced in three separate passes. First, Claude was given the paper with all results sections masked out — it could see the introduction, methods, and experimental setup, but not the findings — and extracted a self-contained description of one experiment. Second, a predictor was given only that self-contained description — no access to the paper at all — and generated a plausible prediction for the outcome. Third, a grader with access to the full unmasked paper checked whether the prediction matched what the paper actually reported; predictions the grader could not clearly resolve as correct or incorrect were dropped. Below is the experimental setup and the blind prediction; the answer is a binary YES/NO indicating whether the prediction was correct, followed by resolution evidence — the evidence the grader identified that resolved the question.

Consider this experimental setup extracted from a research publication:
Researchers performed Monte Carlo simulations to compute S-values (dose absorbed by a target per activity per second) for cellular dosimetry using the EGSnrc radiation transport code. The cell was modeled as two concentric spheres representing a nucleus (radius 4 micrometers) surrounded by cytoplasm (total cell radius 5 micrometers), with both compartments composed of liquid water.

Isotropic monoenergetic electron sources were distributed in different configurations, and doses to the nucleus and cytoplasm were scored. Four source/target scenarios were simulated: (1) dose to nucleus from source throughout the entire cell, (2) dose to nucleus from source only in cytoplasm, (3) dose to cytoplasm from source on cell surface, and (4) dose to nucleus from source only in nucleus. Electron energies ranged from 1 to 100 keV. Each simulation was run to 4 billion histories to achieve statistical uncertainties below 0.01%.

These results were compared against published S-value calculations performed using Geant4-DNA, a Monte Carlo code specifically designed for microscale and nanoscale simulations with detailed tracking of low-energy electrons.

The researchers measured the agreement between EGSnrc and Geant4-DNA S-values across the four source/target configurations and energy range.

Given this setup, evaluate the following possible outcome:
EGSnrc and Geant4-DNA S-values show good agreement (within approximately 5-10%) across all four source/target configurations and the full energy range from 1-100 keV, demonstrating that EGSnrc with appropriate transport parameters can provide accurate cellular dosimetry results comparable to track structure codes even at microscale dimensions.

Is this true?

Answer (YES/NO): NO